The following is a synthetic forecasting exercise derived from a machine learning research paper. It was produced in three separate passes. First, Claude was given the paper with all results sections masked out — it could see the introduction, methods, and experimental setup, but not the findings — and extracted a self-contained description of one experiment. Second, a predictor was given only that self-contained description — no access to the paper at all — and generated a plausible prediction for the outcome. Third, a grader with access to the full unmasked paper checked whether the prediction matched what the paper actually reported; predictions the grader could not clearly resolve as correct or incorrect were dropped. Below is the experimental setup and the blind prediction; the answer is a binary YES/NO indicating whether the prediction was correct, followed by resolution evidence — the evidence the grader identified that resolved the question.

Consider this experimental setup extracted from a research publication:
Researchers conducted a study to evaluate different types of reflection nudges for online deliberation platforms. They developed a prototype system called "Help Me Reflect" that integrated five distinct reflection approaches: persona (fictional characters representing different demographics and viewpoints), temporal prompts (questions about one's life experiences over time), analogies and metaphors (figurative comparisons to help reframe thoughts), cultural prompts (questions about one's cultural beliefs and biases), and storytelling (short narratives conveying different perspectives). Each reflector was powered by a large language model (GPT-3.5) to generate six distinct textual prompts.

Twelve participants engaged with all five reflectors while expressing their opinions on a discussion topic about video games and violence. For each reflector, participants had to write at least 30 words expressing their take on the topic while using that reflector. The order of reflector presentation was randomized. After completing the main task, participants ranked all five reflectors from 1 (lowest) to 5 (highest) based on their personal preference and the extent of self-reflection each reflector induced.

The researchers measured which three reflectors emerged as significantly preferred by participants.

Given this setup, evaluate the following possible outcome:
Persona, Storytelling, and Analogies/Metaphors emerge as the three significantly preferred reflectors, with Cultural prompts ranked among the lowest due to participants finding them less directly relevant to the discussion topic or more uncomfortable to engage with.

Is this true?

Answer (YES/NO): NO